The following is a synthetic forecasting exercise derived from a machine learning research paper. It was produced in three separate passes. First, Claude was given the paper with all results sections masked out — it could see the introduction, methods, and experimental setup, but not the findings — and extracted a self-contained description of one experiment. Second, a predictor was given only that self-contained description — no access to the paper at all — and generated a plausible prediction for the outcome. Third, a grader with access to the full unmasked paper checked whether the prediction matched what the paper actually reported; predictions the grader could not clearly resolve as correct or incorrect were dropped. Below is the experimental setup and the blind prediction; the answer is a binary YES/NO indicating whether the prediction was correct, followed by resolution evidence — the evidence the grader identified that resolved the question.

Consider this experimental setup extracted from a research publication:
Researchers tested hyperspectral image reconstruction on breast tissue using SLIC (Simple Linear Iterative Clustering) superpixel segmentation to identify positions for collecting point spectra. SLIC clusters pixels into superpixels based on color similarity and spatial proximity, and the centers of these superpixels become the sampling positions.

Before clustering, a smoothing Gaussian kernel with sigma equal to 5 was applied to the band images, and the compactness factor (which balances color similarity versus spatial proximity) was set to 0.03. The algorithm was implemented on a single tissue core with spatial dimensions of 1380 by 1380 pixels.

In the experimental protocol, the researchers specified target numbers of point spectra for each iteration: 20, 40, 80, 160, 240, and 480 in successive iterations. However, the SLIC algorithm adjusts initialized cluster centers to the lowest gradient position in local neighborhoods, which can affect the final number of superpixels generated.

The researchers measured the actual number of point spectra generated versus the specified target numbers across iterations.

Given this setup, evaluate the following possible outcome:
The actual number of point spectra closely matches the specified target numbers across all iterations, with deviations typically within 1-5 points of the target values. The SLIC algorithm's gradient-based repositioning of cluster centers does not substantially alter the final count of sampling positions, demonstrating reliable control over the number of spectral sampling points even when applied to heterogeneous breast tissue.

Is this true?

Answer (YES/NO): NO